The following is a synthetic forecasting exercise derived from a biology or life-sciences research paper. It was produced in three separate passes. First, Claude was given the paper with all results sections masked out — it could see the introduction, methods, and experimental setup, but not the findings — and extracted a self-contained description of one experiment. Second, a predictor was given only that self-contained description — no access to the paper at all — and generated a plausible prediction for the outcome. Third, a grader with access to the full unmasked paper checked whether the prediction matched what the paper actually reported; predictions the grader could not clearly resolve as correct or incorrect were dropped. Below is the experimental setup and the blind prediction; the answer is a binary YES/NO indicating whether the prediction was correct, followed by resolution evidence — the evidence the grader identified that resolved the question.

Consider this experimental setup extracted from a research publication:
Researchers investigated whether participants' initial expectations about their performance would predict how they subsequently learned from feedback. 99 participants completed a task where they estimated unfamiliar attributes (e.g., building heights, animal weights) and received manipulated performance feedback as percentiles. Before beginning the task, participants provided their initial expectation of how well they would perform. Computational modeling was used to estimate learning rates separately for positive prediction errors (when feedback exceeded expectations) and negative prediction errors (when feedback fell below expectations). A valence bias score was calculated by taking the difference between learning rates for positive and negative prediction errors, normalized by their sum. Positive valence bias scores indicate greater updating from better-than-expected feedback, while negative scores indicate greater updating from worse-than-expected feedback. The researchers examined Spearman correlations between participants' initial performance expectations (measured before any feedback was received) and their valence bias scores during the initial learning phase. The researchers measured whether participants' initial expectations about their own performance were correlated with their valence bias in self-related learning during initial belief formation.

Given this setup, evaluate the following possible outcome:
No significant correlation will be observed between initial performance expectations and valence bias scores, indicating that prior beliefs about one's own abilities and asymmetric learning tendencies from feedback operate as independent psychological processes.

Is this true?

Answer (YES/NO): NO